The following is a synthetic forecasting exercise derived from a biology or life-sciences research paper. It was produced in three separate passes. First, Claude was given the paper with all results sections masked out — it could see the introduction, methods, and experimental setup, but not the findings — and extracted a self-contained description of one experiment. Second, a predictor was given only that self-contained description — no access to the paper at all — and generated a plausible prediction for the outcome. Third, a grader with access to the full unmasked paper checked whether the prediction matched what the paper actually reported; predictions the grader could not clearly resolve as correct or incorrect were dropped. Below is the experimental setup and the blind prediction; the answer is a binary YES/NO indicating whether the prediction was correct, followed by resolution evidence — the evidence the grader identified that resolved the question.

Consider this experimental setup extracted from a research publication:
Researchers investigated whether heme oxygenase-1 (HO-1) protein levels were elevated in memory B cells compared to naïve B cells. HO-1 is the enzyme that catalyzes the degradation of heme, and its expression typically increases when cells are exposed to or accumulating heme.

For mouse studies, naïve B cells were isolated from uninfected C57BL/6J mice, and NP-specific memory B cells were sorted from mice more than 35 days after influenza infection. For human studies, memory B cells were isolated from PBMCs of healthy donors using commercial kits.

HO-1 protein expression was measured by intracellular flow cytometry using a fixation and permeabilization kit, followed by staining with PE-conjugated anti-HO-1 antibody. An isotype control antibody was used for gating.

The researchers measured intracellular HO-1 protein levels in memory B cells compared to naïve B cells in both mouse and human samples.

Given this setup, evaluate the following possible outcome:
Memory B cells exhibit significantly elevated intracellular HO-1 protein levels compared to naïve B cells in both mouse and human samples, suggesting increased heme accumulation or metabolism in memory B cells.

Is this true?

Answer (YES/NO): YES